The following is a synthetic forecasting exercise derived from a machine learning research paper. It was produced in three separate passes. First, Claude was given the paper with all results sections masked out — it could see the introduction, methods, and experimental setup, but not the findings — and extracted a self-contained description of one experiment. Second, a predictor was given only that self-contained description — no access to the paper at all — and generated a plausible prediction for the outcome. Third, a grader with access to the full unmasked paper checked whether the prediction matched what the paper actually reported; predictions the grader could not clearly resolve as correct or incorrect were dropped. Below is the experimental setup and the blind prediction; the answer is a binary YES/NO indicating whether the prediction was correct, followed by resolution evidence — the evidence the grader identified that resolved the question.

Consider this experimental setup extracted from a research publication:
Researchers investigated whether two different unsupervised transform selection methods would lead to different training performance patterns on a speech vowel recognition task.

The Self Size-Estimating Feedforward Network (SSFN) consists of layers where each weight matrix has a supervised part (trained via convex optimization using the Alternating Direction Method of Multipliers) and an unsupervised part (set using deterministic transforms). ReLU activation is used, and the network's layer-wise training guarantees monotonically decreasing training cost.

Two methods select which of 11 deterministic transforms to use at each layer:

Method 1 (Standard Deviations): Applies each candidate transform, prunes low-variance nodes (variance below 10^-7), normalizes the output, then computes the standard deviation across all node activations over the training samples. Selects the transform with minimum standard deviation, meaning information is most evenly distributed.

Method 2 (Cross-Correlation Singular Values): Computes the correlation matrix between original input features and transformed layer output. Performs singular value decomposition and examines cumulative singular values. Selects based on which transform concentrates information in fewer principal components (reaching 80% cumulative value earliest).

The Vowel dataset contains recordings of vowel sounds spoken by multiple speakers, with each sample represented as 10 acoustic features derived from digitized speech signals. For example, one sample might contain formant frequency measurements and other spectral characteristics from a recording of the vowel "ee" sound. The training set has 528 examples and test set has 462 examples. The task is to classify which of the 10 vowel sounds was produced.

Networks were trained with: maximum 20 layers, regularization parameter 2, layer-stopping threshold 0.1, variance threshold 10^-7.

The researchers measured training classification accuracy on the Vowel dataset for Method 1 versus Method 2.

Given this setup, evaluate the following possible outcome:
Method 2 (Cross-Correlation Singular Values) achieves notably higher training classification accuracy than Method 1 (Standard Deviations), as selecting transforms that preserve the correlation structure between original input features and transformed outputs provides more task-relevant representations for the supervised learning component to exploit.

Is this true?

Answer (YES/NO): NO